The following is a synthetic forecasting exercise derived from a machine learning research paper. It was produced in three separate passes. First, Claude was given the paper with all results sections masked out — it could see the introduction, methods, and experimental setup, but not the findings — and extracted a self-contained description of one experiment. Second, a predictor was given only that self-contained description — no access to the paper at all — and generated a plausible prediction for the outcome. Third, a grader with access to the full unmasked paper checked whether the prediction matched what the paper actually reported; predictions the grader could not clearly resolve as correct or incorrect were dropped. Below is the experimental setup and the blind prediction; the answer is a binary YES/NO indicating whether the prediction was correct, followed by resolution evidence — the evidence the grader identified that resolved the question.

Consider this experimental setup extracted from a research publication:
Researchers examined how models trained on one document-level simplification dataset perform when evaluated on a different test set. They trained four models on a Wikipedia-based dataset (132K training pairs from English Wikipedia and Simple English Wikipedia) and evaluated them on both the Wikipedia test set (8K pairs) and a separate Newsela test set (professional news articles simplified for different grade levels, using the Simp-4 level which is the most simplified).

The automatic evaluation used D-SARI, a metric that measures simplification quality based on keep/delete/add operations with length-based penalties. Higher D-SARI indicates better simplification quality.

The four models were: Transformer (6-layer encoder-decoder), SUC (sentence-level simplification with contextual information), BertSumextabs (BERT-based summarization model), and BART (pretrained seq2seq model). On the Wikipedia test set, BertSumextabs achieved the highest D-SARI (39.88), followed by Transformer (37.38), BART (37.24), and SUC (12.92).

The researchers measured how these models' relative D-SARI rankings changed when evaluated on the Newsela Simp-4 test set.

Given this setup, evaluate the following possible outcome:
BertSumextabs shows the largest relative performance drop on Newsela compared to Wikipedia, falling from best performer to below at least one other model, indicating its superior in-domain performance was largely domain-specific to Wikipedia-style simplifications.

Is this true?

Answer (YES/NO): NO